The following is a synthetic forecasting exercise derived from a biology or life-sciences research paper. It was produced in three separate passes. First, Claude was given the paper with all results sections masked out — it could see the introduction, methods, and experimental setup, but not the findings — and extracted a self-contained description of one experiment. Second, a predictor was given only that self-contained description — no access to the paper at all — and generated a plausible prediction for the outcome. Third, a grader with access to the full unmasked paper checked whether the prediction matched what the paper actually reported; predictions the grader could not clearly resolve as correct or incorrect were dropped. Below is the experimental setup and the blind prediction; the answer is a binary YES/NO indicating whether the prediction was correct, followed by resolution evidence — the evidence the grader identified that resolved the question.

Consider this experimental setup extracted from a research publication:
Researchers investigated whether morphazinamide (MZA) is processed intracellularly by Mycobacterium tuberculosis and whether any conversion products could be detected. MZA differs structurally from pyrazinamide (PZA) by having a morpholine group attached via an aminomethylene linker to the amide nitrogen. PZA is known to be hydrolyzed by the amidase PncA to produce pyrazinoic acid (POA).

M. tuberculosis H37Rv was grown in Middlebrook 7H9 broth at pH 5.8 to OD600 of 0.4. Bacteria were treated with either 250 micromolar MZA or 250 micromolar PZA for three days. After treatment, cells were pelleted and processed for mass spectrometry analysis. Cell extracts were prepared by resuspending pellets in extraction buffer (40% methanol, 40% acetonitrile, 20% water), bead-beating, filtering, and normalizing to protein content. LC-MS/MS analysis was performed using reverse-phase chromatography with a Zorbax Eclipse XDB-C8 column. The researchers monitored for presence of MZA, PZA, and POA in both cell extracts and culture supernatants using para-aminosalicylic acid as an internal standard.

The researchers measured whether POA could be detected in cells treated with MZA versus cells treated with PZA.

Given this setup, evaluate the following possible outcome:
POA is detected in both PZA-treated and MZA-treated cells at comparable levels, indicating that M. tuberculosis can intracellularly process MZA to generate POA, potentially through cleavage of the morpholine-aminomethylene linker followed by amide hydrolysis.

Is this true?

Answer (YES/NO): NO